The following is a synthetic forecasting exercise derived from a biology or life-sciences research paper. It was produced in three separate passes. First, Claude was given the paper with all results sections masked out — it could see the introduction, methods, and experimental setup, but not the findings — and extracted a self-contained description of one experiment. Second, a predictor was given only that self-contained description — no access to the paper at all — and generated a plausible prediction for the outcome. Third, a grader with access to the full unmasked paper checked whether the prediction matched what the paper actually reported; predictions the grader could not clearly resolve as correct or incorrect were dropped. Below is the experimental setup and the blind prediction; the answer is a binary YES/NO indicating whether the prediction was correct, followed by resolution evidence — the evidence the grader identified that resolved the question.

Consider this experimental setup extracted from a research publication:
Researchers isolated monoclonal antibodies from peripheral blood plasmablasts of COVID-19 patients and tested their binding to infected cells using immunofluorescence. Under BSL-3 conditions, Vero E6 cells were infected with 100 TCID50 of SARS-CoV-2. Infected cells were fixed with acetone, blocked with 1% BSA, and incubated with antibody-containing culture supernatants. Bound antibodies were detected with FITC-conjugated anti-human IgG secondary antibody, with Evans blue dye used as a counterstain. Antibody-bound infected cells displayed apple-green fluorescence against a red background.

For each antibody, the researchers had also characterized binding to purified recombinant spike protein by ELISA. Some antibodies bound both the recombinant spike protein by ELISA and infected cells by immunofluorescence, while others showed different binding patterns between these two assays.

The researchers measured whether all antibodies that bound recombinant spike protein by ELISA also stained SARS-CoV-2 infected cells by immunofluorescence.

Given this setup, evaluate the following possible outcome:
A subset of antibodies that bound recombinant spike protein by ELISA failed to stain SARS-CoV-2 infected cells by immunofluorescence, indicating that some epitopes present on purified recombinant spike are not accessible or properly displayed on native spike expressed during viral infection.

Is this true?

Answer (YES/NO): YES